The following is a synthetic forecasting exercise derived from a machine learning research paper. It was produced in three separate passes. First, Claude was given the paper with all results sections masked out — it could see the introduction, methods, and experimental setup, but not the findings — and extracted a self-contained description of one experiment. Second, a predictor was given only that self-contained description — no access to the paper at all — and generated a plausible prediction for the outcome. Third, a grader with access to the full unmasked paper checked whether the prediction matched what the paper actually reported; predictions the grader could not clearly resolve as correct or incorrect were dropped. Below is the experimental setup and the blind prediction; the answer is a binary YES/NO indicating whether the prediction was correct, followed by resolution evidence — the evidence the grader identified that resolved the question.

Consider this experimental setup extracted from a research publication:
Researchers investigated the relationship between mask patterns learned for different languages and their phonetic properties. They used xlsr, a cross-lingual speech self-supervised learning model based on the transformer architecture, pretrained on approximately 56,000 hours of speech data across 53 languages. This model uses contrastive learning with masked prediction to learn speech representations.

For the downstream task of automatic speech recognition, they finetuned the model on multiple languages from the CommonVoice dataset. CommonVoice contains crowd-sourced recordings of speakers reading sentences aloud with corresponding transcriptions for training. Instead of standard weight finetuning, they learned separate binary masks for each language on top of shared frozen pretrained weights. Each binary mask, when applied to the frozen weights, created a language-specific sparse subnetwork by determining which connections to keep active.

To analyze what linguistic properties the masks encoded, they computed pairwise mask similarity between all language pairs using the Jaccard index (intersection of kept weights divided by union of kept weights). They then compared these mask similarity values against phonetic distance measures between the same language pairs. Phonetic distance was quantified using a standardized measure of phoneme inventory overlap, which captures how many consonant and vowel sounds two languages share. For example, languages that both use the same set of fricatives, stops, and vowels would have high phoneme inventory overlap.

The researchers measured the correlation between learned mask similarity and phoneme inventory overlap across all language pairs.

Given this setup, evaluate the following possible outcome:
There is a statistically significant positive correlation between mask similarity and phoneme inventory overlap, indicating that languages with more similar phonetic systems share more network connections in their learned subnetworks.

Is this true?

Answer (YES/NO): YES